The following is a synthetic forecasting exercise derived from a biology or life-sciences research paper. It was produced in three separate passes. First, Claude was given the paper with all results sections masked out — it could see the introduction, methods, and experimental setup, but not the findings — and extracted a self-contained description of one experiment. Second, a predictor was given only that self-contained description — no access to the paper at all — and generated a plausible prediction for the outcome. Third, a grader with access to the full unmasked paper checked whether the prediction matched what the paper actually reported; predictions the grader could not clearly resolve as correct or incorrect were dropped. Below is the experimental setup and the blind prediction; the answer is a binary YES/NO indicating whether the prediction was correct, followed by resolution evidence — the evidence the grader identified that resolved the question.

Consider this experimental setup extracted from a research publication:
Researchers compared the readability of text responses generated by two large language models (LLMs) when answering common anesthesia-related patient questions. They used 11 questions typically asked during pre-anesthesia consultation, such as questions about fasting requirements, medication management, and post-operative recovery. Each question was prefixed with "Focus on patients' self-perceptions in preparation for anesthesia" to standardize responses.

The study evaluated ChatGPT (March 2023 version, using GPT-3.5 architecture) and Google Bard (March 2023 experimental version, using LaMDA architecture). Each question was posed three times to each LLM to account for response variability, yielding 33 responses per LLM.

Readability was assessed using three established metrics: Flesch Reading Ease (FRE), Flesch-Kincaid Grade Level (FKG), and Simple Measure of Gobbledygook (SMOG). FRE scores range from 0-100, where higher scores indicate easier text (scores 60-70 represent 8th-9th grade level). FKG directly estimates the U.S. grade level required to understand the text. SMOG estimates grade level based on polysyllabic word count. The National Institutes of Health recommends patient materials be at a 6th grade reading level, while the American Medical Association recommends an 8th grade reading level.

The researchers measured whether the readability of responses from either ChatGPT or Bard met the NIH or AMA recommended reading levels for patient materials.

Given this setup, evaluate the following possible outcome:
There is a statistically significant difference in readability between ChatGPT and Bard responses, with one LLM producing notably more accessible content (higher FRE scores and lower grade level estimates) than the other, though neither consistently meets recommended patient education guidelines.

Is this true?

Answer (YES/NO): YES